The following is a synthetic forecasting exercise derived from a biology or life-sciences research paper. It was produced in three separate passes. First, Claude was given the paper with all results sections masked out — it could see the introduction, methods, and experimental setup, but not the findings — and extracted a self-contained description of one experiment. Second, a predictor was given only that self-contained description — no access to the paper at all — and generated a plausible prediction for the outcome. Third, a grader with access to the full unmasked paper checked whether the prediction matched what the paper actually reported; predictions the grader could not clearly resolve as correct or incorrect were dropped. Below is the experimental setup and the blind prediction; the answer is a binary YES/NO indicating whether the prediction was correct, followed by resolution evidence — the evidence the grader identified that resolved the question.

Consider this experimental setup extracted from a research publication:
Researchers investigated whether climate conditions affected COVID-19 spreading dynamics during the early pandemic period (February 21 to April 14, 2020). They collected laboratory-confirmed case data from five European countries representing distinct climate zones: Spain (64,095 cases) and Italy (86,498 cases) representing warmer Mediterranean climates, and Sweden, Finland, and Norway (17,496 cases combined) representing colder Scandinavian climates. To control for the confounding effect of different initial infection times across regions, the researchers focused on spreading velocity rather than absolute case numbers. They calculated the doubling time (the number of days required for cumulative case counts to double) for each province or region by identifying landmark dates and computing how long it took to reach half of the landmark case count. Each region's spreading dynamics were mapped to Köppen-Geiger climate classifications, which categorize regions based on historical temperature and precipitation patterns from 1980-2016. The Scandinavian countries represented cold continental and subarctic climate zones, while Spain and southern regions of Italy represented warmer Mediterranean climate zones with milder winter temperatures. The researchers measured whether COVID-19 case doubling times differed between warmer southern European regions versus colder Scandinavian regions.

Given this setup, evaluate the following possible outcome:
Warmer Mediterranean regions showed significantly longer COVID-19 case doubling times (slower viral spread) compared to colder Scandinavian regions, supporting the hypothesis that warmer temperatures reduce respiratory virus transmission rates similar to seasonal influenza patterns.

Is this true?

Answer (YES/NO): NO